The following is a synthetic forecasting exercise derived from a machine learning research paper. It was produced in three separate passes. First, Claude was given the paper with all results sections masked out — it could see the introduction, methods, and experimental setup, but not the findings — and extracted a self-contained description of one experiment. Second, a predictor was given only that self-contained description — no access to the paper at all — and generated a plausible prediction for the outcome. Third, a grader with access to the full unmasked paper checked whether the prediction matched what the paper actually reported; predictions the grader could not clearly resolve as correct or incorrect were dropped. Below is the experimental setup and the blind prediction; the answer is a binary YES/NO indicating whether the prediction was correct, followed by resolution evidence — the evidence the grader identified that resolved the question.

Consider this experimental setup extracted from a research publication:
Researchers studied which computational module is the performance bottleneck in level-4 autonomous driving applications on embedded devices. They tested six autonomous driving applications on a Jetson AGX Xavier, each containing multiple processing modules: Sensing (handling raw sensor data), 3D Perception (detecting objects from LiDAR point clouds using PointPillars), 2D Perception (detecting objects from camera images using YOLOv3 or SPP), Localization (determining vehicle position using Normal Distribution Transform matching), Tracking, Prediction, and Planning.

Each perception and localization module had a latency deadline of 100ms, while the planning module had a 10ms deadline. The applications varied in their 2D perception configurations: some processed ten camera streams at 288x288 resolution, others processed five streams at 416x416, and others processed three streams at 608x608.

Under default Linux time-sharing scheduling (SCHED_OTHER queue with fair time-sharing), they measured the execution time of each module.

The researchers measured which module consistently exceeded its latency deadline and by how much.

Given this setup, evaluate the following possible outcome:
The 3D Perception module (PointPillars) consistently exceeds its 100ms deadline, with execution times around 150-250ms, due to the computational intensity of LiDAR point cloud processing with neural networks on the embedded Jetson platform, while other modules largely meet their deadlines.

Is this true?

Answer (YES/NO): NO